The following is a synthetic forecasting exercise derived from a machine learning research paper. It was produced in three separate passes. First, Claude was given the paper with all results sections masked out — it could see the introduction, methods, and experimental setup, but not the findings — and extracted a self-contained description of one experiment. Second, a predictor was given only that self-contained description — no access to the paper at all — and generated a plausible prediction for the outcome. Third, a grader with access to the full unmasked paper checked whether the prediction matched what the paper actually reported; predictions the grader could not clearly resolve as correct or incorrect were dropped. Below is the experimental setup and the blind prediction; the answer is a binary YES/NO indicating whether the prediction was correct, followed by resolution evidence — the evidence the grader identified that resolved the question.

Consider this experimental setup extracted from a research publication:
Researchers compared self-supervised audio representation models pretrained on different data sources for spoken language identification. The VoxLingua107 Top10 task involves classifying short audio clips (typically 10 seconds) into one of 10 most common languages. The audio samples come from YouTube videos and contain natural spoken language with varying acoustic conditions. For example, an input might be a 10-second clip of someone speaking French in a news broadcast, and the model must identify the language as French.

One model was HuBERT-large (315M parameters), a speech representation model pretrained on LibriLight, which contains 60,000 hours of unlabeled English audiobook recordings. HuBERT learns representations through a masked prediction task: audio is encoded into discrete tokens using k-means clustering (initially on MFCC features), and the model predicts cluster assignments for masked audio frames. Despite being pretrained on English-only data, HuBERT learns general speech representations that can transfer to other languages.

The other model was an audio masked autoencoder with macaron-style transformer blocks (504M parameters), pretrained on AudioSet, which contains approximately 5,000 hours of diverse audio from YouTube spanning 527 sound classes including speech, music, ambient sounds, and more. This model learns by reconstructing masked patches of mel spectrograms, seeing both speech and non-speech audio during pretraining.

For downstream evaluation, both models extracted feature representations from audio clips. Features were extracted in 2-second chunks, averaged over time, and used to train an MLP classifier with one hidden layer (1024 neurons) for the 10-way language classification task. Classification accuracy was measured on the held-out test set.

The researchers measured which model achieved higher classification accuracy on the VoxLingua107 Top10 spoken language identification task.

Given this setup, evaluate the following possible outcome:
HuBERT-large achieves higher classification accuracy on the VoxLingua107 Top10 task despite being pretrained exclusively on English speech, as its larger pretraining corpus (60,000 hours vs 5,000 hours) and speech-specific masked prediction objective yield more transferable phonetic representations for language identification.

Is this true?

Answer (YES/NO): YES